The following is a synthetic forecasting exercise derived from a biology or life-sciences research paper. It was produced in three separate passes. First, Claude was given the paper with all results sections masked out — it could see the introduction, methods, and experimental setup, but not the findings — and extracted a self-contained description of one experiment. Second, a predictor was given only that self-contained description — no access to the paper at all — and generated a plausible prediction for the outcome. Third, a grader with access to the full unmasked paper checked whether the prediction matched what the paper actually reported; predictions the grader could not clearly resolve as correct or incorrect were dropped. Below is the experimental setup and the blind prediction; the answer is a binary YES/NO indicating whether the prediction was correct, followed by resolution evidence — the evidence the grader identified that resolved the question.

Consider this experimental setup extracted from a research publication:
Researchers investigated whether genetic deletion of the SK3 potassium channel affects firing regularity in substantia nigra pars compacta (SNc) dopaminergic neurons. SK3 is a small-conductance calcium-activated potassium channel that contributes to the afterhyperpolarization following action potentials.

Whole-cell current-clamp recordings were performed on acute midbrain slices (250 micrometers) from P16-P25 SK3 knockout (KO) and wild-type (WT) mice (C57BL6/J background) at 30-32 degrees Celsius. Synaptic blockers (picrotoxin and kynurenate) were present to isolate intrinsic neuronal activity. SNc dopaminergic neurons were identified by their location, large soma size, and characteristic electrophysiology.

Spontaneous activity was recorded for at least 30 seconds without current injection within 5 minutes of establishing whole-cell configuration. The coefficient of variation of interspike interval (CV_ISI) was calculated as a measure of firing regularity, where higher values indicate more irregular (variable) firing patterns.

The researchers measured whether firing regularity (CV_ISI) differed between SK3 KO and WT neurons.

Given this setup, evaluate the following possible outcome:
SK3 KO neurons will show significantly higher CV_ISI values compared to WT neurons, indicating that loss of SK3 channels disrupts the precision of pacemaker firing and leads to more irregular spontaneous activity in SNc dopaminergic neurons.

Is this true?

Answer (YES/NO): YES